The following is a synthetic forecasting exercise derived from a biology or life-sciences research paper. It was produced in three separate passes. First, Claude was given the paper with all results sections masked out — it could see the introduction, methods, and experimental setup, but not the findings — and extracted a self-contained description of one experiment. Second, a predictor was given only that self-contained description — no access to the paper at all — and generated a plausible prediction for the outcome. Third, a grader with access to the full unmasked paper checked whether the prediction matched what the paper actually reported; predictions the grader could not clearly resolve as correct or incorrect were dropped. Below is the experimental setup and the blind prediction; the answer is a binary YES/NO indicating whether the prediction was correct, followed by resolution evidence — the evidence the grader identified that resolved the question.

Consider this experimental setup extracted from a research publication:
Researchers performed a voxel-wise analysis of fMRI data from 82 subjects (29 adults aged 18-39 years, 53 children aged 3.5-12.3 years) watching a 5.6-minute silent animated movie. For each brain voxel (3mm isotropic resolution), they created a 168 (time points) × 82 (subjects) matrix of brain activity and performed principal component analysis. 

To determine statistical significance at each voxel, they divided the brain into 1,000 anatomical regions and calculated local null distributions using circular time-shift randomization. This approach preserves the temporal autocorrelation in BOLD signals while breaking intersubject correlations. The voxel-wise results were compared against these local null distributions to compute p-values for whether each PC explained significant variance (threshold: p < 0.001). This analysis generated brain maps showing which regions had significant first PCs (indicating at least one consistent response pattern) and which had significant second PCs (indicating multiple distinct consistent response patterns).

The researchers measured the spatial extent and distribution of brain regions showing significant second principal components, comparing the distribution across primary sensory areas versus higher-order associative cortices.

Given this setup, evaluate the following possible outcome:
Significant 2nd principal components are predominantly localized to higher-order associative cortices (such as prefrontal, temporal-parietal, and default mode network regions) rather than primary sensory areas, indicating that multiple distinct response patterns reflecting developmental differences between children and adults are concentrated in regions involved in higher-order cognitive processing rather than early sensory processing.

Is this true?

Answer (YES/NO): NO